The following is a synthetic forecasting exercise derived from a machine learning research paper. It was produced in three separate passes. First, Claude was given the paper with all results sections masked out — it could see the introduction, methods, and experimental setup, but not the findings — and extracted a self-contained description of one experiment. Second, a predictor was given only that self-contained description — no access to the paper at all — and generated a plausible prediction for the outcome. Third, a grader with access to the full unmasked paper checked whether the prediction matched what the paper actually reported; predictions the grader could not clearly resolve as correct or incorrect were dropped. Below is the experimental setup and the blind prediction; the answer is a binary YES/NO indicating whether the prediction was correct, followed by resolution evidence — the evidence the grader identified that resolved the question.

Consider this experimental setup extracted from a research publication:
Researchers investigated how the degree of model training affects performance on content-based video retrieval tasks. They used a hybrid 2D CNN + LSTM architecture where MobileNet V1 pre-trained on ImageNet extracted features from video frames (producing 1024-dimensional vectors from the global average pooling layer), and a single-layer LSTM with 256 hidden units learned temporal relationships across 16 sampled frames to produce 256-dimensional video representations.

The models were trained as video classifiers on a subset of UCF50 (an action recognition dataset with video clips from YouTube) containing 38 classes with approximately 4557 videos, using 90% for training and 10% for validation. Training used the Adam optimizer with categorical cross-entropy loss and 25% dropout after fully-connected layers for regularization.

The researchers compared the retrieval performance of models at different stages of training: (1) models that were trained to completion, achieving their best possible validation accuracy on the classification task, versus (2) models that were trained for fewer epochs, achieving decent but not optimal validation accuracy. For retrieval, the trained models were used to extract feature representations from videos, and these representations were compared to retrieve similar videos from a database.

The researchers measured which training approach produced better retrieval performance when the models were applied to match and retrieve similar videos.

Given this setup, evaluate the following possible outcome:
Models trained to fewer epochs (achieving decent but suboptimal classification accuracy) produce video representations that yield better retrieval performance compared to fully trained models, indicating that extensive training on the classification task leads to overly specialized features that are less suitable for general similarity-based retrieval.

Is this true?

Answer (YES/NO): YES